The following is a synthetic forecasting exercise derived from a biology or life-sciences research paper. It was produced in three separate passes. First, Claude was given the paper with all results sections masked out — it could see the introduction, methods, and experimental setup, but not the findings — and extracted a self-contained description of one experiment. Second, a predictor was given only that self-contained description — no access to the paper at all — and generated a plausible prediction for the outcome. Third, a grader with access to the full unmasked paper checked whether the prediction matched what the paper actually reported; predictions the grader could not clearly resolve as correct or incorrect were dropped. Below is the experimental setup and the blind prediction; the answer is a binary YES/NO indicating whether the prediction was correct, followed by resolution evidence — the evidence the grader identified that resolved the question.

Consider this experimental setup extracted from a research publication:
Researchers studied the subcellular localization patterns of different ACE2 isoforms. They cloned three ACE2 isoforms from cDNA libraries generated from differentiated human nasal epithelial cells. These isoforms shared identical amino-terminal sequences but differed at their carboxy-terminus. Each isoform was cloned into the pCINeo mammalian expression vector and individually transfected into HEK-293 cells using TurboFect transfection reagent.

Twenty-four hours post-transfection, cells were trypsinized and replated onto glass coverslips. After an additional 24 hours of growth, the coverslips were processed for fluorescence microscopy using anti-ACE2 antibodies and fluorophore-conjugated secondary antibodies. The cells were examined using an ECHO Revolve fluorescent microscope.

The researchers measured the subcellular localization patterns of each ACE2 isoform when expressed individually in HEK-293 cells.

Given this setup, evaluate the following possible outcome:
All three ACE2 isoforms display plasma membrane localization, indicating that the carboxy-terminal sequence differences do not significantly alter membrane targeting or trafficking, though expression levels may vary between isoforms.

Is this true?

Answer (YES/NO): NO